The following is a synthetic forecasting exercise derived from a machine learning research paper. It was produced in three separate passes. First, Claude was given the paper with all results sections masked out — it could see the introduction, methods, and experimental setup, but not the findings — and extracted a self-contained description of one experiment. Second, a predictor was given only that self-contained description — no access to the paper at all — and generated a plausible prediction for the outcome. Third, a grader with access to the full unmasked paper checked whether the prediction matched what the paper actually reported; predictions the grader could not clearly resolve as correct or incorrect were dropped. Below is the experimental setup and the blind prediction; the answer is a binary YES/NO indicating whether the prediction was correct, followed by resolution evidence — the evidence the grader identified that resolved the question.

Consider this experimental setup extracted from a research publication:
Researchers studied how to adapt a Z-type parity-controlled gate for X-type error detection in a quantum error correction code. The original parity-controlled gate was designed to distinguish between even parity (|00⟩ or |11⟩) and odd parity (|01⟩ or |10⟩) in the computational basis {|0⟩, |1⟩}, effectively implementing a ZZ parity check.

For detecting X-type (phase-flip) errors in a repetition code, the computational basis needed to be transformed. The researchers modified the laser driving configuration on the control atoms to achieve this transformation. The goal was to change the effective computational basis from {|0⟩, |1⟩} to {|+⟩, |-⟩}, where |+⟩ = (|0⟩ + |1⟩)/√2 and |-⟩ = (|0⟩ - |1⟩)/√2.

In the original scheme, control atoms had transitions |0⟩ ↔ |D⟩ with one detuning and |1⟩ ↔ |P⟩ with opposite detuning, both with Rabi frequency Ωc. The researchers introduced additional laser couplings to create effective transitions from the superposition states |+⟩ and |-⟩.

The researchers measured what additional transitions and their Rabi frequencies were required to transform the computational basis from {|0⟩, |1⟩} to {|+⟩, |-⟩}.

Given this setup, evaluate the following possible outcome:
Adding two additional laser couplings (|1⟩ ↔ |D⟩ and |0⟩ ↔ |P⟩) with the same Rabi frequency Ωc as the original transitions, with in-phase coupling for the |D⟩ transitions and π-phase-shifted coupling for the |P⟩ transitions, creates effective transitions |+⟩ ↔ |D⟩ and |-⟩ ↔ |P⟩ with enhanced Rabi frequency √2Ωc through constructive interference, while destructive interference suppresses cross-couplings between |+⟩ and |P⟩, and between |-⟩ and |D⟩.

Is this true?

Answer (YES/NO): YES